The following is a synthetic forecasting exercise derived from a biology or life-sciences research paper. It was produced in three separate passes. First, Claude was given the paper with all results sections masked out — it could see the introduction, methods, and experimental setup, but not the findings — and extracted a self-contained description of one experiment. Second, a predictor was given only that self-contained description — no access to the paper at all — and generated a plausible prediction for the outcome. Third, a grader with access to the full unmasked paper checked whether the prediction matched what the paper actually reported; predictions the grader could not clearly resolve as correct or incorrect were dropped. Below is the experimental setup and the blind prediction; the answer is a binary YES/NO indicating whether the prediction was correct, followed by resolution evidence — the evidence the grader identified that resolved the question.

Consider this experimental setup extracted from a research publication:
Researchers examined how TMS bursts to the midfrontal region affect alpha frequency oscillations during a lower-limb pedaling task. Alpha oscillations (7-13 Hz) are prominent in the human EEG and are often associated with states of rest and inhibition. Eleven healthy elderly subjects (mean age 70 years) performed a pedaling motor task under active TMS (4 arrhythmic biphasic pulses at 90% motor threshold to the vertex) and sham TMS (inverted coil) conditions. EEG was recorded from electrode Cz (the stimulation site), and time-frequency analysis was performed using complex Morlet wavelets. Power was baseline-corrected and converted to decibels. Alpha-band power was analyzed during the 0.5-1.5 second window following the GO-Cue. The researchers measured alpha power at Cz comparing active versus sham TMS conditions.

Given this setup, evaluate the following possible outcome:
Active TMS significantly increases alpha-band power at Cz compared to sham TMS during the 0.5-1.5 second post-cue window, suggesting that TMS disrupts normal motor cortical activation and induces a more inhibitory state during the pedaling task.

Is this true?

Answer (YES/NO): NO